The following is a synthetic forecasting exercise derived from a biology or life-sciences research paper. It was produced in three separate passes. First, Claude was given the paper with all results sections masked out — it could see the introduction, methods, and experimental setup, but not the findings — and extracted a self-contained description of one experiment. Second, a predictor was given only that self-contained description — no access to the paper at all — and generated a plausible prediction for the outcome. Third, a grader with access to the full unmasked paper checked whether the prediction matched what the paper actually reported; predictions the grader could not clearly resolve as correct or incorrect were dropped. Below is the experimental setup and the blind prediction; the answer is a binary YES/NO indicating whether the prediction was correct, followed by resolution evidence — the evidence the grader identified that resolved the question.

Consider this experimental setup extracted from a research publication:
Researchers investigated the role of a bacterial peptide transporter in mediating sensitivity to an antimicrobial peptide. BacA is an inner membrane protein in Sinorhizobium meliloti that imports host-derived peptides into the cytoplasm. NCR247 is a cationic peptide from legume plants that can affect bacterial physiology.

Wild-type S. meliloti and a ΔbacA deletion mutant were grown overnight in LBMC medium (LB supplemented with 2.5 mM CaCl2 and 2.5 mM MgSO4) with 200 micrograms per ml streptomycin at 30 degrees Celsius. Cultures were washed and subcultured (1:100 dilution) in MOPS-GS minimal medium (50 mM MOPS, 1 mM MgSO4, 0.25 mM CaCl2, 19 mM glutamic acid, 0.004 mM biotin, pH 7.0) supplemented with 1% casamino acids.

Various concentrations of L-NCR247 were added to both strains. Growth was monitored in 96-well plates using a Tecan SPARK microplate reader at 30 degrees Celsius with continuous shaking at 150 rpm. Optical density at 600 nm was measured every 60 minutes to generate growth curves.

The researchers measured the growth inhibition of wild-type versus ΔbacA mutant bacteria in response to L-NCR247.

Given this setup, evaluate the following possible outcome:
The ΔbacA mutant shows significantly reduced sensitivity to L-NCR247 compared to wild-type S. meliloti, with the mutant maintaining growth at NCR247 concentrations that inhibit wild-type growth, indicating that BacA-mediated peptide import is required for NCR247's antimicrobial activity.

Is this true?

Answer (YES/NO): NO